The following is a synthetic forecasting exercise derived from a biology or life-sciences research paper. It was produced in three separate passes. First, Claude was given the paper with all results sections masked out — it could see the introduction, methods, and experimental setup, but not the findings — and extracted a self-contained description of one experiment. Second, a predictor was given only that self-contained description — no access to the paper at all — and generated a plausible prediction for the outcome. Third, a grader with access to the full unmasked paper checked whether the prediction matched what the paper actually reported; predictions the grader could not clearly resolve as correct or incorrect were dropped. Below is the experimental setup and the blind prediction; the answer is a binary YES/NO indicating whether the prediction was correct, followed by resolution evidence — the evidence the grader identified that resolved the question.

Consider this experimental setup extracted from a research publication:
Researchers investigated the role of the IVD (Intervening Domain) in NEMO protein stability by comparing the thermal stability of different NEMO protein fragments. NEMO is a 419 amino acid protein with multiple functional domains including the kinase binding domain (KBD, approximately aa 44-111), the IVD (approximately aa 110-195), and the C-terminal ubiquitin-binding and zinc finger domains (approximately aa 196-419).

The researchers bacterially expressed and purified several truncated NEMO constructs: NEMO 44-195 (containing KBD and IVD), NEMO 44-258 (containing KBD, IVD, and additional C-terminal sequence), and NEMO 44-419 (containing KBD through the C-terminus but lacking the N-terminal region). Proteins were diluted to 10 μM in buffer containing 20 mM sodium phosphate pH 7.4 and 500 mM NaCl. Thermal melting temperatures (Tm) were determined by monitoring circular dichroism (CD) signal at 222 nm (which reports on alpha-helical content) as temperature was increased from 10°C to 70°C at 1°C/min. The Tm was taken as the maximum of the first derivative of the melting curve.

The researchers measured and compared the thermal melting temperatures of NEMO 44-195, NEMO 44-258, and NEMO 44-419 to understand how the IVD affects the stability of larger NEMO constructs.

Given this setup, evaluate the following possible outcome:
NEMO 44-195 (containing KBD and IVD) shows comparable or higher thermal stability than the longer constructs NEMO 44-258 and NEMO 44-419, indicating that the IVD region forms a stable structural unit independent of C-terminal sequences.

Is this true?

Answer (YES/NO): YES